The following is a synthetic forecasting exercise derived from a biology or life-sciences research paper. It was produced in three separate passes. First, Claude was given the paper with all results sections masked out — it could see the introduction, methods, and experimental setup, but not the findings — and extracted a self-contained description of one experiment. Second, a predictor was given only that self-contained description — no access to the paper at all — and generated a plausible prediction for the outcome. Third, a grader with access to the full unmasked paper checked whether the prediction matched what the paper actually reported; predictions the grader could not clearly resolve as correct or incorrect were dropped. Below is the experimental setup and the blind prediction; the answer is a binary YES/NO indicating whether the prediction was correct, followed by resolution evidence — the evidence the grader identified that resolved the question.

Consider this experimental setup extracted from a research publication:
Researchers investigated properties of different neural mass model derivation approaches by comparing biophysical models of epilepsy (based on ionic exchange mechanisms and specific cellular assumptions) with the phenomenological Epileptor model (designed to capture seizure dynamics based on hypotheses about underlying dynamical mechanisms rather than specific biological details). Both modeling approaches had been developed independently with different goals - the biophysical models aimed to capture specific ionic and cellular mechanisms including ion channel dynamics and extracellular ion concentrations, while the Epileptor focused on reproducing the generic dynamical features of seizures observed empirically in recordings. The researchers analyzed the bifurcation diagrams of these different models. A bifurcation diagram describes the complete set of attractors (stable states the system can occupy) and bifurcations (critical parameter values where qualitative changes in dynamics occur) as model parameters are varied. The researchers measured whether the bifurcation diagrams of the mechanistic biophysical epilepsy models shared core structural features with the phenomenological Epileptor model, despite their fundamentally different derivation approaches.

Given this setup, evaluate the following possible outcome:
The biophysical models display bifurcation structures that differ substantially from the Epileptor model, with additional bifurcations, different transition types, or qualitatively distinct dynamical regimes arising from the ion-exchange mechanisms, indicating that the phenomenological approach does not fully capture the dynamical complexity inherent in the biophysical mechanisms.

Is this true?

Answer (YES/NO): NO